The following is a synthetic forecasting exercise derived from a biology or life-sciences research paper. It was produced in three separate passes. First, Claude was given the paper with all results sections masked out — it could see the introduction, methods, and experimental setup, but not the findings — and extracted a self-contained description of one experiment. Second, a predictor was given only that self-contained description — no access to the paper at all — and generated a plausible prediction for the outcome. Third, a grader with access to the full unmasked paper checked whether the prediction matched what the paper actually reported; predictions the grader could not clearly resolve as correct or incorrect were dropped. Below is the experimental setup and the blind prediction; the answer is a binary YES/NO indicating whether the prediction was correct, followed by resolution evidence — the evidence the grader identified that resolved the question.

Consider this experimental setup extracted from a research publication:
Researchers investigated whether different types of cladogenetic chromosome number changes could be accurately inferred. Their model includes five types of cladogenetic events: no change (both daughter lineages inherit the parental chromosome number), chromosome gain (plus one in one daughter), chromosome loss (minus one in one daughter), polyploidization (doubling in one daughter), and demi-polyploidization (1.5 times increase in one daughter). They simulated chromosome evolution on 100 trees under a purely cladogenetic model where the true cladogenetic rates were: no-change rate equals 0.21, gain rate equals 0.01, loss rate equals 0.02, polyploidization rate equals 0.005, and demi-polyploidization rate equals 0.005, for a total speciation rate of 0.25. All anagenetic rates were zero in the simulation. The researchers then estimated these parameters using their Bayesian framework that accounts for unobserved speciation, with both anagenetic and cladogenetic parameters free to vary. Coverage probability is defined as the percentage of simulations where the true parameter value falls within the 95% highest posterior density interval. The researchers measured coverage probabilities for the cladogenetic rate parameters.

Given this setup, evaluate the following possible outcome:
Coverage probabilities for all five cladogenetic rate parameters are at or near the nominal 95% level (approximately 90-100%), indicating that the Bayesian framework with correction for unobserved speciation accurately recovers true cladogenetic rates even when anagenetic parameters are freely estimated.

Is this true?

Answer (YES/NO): NO